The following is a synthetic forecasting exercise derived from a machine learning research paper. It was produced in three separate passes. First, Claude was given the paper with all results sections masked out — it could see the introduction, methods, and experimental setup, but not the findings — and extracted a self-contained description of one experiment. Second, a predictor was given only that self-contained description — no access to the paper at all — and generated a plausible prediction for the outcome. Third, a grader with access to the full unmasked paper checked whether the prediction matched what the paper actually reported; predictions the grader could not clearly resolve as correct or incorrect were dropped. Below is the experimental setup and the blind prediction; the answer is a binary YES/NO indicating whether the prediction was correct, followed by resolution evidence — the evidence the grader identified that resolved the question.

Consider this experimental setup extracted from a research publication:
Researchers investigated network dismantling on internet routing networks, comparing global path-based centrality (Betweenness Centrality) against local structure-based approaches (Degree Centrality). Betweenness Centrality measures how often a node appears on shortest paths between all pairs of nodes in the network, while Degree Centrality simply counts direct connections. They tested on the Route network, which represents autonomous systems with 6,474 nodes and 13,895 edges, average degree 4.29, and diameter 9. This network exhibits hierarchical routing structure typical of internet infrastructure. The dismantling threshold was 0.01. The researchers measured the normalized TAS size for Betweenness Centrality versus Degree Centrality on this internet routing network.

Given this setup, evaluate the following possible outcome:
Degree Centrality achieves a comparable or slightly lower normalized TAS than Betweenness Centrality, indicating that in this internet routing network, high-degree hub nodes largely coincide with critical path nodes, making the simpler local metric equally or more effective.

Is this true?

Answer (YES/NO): YES